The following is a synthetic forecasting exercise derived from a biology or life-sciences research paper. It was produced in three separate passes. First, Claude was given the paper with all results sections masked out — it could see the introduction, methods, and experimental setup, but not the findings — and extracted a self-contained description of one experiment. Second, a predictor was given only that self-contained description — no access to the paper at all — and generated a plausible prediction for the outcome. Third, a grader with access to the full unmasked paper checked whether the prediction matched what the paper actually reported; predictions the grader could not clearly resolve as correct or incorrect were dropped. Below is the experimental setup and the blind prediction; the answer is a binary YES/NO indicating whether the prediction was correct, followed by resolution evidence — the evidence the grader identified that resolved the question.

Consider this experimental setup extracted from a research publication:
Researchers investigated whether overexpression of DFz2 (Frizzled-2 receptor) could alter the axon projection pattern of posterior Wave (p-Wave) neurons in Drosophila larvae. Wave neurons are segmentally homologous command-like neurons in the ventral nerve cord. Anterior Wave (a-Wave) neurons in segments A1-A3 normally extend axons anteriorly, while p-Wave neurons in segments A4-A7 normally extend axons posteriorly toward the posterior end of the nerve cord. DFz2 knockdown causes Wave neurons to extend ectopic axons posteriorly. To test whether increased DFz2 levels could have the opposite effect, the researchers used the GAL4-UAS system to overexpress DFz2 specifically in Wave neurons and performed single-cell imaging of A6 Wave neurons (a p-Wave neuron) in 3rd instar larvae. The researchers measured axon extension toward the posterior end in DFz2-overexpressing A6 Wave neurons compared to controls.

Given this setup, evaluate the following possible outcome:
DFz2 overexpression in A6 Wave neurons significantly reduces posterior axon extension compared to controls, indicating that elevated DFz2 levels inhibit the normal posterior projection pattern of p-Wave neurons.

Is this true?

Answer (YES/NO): NO